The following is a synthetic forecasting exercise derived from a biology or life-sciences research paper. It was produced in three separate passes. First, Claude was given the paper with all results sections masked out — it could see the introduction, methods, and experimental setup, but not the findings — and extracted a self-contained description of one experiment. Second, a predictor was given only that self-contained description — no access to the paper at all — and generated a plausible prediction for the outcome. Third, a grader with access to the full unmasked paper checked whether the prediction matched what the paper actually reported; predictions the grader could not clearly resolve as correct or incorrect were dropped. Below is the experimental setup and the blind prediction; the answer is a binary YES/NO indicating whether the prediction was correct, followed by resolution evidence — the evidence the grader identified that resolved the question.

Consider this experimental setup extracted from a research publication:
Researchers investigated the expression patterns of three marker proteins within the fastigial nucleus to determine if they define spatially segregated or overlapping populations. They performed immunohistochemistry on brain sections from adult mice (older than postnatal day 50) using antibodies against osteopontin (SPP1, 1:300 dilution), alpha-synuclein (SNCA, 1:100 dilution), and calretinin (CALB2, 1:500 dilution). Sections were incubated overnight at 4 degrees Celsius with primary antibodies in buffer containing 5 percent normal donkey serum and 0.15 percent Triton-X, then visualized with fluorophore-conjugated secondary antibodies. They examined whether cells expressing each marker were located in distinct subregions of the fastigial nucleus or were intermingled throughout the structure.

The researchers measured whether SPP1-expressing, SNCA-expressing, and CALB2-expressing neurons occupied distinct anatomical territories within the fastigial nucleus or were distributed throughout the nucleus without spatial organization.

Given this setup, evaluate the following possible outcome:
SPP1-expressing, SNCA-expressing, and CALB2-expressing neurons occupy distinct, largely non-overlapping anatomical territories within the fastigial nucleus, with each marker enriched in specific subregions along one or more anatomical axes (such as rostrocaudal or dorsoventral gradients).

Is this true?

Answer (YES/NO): YES